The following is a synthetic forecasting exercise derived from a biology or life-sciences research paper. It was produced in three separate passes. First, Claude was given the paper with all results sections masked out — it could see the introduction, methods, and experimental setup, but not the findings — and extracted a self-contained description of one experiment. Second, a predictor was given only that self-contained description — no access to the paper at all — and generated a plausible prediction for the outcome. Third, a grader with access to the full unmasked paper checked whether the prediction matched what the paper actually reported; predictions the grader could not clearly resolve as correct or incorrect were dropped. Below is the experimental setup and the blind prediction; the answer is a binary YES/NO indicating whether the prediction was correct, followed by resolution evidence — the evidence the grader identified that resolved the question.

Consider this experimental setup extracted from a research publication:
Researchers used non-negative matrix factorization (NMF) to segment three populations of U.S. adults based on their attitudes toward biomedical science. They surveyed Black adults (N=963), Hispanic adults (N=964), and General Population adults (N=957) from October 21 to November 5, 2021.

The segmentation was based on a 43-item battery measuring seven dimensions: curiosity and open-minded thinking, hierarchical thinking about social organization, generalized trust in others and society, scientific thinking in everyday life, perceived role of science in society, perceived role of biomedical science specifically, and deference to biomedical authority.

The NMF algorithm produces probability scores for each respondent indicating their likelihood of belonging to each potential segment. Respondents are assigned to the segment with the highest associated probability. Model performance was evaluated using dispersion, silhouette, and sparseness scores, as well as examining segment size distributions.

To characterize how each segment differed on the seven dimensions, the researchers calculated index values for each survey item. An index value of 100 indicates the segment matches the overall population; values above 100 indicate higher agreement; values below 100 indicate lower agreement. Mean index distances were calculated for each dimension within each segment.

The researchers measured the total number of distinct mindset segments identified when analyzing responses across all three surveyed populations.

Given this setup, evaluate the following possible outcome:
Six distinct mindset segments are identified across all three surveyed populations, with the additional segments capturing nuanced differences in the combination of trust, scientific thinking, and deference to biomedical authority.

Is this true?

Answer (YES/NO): NO